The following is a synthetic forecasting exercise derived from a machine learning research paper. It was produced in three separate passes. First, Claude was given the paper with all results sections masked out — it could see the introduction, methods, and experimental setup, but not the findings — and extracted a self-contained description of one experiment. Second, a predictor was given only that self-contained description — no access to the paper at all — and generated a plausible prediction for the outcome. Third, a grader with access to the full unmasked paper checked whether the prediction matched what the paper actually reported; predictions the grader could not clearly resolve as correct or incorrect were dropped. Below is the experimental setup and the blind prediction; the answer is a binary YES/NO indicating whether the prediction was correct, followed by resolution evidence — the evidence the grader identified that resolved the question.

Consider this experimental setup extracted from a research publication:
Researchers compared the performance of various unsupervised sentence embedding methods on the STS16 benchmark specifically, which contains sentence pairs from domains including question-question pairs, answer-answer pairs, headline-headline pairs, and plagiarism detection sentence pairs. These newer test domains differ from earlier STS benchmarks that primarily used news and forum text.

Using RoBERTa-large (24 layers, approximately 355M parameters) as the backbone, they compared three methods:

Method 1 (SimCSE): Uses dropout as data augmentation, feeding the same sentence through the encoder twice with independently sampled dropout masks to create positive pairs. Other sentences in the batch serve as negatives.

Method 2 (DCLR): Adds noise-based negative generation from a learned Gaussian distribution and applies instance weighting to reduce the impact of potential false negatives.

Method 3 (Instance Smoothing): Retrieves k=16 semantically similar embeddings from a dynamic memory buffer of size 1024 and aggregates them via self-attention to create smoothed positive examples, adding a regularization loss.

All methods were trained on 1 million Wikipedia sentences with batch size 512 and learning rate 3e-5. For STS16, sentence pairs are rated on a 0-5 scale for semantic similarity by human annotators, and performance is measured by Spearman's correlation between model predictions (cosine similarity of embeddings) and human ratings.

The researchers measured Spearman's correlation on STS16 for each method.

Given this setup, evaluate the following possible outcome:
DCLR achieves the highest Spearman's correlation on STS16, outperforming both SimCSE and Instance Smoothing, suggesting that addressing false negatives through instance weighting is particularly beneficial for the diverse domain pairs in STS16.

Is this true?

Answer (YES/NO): YES